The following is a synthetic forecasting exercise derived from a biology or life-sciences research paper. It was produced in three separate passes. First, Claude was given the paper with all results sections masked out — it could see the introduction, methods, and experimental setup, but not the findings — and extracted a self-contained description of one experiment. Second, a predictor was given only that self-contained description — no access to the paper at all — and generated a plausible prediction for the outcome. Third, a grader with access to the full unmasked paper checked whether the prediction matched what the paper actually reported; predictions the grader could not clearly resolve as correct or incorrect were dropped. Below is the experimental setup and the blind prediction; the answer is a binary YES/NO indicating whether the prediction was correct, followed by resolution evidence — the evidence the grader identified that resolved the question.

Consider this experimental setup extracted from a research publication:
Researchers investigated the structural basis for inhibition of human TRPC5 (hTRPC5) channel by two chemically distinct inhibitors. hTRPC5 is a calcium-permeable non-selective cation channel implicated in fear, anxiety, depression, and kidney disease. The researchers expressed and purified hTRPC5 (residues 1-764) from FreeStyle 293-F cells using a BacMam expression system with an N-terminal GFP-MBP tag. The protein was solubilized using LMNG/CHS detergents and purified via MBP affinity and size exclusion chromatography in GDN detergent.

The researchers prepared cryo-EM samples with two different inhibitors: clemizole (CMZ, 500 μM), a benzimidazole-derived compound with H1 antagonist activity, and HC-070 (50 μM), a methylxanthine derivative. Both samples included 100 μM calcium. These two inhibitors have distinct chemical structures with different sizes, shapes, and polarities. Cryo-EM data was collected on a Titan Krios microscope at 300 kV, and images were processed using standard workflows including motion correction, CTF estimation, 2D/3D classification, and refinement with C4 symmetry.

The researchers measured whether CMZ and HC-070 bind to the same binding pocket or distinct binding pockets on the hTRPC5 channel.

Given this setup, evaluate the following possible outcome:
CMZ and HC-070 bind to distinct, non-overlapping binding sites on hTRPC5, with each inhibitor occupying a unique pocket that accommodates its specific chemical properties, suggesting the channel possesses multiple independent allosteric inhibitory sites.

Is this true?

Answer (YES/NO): YES